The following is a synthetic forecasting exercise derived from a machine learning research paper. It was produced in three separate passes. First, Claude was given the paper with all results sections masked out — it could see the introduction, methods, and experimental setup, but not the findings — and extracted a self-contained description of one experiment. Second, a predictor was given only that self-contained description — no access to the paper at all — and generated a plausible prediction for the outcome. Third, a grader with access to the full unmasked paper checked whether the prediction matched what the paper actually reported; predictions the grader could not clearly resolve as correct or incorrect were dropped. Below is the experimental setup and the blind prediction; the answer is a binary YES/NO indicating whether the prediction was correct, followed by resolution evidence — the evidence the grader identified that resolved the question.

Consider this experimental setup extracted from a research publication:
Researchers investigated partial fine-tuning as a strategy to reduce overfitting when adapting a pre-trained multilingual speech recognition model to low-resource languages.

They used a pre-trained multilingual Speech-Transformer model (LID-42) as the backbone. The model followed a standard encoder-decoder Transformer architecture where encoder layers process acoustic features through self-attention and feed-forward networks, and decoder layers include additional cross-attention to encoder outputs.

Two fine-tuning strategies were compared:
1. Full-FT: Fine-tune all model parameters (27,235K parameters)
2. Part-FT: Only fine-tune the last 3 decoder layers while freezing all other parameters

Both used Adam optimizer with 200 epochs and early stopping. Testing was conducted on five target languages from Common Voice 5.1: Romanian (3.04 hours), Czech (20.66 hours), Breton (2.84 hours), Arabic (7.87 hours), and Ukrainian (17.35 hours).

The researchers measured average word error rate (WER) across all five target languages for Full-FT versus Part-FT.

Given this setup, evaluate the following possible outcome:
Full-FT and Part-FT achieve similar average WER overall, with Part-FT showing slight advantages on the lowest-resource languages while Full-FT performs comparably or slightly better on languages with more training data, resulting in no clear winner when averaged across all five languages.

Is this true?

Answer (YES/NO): NO